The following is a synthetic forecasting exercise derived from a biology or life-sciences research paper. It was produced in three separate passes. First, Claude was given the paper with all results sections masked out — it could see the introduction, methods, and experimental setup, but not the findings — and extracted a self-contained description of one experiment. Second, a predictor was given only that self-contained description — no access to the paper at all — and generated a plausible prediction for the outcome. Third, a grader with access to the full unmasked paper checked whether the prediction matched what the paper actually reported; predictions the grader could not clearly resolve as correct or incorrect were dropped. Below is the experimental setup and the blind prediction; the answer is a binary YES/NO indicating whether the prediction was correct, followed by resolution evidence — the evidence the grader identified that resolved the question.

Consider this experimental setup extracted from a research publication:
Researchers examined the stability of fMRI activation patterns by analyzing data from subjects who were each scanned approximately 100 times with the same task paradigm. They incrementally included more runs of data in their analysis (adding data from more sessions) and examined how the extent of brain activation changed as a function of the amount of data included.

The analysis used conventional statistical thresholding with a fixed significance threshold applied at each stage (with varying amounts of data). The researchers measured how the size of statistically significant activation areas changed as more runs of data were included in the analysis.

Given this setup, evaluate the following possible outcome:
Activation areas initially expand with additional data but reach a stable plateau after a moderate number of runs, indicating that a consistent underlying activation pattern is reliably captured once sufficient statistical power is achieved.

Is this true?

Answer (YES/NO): NO